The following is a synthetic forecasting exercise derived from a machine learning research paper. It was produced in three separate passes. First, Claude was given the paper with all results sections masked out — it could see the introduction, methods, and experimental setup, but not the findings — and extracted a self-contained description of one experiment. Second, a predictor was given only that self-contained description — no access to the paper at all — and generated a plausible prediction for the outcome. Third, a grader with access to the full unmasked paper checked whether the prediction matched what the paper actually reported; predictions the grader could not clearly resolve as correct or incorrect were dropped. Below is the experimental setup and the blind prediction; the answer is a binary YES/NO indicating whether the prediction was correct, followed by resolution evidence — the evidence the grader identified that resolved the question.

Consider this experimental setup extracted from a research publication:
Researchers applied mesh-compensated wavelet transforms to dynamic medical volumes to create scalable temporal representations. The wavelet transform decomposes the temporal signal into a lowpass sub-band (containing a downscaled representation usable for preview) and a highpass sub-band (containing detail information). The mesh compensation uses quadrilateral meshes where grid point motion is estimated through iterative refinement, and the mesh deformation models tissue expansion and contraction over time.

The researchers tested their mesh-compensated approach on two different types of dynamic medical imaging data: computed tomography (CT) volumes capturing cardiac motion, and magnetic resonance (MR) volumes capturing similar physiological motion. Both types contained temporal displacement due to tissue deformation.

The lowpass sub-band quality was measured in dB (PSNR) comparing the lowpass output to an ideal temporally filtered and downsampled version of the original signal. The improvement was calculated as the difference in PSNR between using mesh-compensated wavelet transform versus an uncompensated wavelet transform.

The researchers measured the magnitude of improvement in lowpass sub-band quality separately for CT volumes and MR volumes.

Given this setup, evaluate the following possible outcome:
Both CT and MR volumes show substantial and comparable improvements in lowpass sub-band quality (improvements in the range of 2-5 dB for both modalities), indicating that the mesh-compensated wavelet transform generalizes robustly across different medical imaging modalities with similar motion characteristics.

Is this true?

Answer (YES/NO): NO